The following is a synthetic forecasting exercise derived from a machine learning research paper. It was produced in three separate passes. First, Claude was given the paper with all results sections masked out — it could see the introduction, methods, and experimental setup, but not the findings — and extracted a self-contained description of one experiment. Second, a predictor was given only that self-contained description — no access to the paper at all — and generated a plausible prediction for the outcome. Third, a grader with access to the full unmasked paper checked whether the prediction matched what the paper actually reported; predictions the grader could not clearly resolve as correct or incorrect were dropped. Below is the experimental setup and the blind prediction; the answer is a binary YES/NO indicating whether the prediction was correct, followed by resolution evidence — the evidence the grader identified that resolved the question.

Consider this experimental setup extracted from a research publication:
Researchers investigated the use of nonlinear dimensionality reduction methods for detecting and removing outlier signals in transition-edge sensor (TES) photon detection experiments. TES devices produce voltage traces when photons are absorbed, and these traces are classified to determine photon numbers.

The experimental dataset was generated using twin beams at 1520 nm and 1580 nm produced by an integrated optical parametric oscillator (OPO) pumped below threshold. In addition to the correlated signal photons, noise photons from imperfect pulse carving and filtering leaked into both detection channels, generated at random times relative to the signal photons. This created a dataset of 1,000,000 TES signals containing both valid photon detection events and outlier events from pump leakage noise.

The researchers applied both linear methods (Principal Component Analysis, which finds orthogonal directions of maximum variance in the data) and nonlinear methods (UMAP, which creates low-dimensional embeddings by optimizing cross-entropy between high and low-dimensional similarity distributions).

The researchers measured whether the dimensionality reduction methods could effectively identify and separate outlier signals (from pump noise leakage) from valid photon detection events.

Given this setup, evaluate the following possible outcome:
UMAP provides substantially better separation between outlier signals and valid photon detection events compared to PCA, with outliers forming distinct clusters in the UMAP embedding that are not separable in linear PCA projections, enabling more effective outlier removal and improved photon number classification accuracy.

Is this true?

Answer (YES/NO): YES